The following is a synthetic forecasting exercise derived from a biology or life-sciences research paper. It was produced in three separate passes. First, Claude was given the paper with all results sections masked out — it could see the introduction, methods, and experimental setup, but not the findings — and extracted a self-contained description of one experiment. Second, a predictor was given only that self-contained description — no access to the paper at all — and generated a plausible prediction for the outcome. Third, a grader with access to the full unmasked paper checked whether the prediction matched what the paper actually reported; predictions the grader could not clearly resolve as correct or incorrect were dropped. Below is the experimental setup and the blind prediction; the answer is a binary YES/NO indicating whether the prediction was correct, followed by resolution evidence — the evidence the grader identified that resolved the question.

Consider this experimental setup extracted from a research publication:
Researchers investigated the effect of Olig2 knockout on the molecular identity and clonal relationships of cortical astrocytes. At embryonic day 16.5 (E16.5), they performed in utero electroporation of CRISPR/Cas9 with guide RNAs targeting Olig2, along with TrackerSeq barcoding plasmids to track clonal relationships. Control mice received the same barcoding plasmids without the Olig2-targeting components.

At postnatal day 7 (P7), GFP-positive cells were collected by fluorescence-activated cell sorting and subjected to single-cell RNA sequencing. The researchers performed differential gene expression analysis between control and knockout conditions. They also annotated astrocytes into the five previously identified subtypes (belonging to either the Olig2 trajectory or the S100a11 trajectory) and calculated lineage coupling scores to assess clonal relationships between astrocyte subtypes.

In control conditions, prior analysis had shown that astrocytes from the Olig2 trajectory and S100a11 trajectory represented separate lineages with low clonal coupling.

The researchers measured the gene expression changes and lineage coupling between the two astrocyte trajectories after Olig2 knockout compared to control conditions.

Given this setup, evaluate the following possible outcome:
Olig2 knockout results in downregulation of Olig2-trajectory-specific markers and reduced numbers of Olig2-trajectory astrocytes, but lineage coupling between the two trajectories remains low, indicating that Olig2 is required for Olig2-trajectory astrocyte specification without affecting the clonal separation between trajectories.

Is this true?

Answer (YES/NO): NO